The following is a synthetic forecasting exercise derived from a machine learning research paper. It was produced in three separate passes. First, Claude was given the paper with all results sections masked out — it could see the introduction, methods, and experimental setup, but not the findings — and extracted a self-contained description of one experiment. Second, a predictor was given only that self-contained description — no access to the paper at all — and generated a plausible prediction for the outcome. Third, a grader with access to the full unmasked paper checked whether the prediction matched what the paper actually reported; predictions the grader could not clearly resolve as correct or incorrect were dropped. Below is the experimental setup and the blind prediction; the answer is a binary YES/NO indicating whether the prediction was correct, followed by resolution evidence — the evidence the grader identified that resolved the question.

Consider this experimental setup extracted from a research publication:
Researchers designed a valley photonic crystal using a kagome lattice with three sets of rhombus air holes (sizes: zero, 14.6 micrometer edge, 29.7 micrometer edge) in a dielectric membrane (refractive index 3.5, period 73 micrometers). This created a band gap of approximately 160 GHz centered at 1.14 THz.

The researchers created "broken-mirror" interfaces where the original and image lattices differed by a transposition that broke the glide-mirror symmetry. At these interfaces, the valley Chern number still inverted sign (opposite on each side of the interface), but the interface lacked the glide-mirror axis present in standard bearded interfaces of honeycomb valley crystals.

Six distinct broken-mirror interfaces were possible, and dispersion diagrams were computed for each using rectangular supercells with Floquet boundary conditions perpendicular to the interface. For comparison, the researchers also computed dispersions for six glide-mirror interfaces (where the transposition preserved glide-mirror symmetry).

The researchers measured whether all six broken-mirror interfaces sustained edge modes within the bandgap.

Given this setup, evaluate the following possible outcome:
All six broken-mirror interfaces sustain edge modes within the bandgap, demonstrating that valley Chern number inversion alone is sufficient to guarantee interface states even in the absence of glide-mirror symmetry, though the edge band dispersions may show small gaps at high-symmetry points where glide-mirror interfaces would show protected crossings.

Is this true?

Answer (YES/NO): YES